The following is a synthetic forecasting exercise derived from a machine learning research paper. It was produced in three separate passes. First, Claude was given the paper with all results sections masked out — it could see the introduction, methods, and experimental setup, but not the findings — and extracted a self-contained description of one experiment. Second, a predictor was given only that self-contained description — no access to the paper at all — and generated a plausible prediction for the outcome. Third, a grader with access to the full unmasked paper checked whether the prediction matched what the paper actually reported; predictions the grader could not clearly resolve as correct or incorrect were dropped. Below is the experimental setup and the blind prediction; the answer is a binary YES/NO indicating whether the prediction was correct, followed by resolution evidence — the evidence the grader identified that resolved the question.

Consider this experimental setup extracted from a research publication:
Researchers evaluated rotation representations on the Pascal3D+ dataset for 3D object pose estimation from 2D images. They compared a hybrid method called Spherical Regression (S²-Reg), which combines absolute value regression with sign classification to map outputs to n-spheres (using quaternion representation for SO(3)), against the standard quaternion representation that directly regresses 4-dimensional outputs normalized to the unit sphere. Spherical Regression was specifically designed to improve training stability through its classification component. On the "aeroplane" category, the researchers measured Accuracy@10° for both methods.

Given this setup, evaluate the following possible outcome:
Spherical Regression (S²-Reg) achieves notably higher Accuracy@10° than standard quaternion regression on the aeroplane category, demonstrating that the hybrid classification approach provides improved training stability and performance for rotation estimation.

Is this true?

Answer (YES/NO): YES